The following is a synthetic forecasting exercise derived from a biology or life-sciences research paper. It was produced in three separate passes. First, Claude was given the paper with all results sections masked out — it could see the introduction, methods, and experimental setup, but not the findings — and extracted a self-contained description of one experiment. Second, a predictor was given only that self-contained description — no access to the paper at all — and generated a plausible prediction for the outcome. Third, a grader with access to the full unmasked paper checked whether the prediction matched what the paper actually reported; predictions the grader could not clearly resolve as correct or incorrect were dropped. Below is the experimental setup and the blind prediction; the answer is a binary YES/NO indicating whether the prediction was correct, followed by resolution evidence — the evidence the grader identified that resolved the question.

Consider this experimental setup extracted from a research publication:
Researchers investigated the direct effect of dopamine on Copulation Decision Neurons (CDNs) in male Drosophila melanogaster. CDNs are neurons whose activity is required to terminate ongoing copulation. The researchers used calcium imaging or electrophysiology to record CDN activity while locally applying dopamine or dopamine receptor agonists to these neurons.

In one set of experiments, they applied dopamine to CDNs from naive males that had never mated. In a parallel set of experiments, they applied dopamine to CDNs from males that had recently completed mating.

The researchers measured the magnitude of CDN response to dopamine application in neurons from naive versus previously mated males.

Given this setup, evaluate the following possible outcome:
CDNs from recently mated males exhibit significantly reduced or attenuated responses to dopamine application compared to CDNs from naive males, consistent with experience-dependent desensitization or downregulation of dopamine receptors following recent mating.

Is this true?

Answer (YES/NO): YES